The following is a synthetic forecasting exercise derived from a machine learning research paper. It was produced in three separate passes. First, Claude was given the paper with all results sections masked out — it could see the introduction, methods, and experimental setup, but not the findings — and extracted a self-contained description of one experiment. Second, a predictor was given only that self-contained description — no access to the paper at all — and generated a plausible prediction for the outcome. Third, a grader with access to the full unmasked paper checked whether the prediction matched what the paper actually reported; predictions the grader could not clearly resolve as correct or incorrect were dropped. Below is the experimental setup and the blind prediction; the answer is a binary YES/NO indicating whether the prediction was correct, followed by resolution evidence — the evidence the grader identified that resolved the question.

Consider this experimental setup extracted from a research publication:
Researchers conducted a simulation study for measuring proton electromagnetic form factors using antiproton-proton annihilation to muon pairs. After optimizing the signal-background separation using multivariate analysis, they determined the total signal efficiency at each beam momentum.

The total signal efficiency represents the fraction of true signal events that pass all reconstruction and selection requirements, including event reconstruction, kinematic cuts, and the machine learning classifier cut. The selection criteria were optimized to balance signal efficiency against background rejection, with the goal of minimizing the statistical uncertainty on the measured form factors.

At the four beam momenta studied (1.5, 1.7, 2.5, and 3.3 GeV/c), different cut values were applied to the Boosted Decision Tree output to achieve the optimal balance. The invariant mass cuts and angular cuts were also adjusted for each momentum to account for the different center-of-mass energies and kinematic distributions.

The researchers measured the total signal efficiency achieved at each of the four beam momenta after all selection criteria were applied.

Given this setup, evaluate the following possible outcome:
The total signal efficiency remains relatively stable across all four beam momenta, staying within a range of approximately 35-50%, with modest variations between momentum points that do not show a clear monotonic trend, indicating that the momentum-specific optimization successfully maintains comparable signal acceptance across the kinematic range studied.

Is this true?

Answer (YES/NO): NO